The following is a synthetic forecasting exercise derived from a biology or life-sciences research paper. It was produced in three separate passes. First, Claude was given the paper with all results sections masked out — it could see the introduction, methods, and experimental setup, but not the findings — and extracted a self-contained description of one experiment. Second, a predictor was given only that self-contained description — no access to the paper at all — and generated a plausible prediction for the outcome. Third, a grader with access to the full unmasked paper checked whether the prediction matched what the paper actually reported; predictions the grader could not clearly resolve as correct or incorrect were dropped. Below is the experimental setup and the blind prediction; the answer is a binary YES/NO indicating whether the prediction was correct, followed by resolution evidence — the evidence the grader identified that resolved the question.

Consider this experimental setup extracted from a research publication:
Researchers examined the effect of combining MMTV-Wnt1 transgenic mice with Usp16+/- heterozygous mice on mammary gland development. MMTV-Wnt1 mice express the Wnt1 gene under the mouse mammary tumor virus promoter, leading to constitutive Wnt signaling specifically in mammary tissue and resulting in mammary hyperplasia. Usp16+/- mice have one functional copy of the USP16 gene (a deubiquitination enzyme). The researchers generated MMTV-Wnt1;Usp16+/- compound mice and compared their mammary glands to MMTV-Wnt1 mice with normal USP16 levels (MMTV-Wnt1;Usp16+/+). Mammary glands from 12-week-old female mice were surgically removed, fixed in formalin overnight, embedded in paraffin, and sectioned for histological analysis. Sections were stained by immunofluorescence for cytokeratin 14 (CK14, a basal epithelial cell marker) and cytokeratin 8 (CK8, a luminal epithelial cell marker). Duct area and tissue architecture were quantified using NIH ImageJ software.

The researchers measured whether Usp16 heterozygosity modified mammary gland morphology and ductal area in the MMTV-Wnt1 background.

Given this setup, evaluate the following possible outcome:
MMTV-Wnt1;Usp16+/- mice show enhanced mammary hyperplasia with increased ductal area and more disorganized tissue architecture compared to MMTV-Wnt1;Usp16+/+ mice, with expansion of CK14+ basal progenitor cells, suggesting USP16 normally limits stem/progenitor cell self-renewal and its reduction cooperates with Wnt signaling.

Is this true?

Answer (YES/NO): YES